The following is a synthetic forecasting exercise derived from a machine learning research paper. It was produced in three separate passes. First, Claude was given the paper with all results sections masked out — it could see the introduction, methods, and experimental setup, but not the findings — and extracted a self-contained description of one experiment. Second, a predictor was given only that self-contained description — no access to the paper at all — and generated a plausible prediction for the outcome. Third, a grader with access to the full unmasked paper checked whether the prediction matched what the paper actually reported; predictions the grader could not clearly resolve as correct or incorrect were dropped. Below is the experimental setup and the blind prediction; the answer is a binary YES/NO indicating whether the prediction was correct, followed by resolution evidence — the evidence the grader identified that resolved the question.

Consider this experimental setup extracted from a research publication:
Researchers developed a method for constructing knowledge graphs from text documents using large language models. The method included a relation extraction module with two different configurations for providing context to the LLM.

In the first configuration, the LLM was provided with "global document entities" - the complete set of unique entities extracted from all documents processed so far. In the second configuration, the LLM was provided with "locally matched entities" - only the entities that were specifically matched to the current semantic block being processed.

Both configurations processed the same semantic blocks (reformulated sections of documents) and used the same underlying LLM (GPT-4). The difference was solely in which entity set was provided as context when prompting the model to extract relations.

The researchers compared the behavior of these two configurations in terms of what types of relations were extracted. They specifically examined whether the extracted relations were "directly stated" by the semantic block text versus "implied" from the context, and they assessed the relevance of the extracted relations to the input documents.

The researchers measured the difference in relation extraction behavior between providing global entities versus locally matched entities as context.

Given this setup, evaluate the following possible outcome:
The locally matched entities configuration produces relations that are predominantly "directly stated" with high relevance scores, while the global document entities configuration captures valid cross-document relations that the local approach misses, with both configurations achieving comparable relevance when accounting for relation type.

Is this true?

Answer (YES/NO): NO